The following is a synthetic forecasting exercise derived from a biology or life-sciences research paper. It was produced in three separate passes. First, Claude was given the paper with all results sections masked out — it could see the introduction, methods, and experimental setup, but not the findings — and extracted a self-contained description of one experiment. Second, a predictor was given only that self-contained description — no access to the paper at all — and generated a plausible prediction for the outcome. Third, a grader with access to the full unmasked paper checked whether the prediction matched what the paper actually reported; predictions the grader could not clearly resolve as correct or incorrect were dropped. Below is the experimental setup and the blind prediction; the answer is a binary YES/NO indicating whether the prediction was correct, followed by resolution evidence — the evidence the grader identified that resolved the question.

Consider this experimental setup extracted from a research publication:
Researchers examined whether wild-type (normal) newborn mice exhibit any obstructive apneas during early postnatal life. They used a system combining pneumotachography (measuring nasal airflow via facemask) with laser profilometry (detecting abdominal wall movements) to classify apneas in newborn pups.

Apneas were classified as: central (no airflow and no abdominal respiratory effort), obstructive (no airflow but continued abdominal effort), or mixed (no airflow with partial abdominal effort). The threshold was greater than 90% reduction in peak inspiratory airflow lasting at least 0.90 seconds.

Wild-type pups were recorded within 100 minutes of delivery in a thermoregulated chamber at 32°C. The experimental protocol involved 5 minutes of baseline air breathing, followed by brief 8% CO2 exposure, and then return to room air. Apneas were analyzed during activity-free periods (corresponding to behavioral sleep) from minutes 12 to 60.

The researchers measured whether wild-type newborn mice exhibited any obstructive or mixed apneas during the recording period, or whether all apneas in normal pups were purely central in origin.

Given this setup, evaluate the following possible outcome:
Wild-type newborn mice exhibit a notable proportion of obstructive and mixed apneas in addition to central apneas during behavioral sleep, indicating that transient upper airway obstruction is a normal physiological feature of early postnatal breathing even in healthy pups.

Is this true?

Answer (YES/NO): YES